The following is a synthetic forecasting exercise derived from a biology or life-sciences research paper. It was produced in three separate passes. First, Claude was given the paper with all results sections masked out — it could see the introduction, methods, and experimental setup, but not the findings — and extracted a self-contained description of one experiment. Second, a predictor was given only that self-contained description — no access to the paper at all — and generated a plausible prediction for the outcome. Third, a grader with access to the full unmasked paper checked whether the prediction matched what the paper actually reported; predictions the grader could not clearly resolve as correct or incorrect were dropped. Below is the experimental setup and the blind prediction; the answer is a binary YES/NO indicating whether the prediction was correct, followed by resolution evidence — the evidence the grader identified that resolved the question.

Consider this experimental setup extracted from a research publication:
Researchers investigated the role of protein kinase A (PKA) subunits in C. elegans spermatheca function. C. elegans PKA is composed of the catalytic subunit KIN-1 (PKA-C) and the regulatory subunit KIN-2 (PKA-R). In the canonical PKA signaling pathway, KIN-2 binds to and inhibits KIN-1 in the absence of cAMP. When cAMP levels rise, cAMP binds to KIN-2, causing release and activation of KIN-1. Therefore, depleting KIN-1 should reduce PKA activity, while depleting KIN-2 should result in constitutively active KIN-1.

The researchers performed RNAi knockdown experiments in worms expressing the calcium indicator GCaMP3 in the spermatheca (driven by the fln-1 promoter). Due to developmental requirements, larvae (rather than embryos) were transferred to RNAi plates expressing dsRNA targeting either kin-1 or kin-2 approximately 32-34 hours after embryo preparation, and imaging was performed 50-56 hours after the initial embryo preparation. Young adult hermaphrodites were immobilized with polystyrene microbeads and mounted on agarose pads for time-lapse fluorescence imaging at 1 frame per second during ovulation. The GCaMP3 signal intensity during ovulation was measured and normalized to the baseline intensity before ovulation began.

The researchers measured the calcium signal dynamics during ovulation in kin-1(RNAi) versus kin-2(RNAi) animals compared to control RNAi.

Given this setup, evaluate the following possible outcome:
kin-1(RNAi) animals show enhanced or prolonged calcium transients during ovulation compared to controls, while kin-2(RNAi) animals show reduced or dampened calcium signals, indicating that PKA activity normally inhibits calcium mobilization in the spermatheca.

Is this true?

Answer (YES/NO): NO